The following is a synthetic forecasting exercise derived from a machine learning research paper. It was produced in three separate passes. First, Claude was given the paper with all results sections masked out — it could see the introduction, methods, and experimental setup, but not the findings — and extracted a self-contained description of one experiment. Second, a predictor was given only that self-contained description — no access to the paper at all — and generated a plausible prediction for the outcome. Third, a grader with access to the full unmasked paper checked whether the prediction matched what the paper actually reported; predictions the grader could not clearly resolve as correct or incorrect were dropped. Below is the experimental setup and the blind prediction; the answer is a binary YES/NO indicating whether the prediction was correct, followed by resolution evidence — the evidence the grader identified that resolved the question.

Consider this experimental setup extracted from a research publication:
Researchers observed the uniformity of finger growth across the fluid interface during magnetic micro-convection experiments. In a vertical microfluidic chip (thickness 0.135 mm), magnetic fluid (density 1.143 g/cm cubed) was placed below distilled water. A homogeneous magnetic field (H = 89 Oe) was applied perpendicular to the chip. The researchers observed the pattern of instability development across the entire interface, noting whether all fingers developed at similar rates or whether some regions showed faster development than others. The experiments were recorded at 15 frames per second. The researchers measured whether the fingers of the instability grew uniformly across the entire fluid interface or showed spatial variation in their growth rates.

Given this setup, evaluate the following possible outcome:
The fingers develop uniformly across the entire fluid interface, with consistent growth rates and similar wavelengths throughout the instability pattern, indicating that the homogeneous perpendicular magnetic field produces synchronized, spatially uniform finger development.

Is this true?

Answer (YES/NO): YES